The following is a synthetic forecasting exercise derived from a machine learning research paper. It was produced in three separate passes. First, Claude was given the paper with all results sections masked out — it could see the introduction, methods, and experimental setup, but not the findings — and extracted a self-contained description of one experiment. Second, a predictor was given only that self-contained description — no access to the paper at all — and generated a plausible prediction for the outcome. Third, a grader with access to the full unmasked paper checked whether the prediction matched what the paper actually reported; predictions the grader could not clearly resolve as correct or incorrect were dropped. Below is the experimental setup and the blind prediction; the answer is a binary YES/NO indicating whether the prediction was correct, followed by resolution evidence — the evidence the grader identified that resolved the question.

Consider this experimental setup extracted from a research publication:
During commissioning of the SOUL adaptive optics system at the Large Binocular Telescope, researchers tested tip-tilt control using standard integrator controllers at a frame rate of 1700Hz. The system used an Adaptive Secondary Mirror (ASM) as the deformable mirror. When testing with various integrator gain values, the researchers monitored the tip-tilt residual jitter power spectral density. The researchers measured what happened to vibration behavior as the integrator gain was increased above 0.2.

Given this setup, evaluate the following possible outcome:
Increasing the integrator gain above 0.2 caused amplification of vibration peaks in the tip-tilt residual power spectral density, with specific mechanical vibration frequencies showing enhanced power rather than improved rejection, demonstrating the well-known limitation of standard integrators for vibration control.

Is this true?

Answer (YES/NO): NO